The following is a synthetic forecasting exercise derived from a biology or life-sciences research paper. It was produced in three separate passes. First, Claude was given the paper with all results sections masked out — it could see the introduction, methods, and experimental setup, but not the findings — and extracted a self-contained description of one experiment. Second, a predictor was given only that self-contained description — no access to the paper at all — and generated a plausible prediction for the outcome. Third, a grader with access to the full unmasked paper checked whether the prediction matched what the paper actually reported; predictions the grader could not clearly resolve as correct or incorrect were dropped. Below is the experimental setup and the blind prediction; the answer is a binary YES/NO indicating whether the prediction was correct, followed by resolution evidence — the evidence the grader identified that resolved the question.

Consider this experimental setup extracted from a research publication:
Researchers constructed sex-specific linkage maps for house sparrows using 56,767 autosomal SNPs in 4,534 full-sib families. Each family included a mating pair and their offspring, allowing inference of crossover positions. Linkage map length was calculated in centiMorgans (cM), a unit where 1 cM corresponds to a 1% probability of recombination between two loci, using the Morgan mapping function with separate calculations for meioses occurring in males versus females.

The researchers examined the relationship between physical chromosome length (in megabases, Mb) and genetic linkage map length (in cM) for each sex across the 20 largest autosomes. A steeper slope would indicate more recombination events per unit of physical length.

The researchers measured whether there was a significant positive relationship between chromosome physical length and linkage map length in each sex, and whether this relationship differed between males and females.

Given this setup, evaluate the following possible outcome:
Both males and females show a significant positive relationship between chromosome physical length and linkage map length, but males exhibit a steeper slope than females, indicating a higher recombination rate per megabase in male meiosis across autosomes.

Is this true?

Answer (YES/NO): NO